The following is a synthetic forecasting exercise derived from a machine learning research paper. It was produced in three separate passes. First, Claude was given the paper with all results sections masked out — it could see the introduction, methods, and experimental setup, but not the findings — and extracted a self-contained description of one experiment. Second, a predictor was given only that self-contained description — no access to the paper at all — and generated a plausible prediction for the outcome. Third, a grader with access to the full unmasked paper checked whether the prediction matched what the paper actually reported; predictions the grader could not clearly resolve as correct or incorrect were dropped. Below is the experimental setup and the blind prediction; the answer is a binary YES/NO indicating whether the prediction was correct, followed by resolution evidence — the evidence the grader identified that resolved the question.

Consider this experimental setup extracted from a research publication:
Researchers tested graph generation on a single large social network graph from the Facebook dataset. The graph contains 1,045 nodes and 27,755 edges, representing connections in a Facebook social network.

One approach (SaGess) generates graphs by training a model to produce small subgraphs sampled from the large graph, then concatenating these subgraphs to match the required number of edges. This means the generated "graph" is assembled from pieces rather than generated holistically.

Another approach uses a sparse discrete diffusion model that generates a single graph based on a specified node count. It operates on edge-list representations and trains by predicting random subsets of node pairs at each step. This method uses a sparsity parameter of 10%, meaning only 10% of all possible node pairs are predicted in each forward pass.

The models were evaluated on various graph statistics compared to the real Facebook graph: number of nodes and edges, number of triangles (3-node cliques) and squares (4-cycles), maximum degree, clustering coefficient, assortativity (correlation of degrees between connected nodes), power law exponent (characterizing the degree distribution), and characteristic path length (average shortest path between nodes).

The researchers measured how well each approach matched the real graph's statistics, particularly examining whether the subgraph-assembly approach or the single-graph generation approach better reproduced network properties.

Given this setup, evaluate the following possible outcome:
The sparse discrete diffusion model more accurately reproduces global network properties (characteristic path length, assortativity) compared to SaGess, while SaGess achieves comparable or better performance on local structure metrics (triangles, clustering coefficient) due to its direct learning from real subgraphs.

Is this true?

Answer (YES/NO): NO